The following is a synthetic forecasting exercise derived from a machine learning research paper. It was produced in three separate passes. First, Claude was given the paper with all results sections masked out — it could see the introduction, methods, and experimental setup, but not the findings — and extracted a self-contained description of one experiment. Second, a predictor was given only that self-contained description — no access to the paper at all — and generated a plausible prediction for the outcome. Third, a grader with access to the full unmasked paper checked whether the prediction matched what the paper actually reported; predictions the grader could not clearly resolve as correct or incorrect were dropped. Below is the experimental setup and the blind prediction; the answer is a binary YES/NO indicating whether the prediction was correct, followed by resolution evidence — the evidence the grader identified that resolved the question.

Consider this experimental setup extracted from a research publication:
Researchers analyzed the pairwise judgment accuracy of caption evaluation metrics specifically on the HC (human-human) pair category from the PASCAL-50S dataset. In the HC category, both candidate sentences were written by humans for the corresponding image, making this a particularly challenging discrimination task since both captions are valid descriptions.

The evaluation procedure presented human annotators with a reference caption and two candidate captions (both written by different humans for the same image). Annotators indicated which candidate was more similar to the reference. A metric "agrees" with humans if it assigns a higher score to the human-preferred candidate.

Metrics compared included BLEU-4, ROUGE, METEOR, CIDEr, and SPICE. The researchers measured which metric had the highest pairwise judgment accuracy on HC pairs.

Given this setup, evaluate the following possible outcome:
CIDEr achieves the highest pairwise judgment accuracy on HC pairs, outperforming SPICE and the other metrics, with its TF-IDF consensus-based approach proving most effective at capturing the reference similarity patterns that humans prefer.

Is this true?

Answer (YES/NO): NO